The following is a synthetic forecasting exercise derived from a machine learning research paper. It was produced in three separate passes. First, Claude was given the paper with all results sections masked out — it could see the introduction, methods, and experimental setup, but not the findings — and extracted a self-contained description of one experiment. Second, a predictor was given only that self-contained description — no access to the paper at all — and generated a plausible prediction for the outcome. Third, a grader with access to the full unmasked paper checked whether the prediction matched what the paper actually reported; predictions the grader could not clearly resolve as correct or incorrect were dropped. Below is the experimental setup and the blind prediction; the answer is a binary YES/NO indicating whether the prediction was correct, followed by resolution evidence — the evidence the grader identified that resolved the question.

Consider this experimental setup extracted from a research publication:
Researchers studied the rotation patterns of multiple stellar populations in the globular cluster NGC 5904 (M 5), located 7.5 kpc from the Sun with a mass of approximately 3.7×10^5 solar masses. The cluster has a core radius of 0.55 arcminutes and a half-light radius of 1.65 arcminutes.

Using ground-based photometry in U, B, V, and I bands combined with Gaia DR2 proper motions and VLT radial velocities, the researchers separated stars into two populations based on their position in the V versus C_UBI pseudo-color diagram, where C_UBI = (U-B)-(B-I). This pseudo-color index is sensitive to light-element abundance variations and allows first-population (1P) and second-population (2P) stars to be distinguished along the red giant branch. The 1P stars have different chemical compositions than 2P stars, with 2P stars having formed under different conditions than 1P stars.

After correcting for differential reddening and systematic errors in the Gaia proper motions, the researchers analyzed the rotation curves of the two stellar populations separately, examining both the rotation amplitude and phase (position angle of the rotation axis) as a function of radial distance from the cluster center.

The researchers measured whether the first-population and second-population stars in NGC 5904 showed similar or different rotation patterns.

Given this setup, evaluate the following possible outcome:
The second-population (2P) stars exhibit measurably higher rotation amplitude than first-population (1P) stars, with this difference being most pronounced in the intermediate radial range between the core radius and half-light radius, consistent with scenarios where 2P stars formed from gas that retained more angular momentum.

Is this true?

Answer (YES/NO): NO